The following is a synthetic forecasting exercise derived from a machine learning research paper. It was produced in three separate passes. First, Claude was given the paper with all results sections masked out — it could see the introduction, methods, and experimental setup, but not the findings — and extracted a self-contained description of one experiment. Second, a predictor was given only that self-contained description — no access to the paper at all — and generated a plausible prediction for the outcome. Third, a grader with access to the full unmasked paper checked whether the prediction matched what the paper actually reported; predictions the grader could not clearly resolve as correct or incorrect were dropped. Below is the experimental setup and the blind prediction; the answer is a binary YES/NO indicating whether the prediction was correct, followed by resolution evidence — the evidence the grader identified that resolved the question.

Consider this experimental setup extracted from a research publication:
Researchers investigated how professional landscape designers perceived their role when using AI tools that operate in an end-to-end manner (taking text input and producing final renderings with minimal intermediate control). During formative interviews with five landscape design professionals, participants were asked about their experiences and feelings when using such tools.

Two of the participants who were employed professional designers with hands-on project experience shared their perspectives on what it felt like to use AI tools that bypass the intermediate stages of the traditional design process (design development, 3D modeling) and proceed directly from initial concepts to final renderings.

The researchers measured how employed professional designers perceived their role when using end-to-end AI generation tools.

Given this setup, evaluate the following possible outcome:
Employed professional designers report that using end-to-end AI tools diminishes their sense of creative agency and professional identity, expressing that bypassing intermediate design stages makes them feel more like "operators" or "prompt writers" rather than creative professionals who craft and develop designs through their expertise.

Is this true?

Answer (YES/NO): YES